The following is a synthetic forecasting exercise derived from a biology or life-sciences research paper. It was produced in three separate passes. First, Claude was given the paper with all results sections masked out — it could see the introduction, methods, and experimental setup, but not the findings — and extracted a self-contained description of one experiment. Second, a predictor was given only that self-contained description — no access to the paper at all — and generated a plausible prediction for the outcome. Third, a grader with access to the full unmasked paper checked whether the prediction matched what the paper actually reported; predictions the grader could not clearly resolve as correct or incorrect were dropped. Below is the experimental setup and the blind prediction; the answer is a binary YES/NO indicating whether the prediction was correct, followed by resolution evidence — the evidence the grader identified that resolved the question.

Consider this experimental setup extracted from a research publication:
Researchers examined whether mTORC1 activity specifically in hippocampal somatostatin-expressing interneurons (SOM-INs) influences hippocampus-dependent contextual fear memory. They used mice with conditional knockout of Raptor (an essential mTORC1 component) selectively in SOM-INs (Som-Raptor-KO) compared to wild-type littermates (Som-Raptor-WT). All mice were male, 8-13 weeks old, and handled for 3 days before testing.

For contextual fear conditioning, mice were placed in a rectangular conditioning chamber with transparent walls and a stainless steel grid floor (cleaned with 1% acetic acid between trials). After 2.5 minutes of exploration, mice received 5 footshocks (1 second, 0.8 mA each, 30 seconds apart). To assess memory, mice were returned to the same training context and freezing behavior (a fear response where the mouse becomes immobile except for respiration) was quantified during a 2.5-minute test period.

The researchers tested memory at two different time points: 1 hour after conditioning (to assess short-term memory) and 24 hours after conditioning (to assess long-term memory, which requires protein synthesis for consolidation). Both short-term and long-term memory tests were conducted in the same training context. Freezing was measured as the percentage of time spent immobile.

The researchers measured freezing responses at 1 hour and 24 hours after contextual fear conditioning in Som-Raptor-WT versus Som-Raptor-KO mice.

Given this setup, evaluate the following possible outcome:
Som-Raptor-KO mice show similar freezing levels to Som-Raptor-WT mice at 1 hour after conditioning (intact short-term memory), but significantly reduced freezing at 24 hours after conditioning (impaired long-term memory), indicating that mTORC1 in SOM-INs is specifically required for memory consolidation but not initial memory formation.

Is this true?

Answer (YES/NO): YES